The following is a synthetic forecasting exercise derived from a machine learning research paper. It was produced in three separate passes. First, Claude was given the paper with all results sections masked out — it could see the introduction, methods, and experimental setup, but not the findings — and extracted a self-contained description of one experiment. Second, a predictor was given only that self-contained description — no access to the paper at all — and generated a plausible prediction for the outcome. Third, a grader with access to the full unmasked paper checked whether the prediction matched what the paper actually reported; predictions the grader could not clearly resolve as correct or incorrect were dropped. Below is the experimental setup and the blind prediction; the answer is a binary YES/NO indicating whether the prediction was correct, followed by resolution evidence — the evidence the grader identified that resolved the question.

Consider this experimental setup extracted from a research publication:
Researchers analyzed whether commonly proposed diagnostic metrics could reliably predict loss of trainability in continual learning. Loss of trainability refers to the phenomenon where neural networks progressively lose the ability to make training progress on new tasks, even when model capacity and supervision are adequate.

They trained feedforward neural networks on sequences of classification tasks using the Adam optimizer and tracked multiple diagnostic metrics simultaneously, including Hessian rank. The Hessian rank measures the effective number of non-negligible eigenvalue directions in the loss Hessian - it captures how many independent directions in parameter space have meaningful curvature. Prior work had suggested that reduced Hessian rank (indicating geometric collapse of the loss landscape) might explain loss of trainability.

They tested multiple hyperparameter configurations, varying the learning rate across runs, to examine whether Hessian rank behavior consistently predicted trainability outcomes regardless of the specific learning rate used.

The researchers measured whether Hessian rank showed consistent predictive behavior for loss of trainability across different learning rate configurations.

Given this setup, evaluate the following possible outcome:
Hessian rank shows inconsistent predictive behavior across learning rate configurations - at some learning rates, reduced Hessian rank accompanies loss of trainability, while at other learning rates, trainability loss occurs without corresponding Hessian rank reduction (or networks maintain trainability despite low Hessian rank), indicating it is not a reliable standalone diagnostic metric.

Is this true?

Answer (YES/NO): NO